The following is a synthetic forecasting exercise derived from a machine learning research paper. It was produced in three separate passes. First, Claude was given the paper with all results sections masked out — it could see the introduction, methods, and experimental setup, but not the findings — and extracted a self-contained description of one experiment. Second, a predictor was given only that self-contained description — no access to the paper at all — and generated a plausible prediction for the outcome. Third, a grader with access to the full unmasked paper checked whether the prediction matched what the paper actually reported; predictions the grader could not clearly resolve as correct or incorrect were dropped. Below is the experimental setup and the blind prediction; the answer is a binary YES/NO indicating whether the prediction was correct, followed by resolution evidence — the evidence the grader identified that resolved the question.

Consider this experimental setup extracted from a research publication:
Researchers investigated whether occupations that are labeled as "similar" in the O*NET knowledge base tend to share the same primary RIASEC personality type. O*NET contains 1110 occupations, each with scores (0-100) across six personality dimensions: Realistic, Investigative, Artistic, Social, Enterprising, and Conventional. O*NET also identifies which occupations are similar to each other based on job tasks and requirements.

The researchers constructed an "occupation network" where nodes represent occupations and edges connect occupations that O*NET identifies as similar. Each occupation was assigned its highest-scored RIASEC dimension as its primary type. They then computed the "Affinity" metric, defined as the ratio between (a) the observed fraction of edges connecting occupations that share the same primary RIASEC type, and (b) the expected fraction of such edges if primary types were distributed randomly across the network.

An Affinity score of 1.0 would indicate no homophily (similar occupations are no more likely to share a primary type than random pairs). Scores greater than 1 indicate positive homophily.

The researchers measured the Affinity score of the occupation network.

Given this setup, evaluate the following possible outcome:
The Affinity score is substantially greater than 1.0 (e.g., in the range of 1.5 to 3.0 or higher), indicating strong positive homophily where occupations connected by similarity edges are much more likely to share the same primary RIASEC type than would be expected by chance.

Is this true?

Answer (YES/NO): YES